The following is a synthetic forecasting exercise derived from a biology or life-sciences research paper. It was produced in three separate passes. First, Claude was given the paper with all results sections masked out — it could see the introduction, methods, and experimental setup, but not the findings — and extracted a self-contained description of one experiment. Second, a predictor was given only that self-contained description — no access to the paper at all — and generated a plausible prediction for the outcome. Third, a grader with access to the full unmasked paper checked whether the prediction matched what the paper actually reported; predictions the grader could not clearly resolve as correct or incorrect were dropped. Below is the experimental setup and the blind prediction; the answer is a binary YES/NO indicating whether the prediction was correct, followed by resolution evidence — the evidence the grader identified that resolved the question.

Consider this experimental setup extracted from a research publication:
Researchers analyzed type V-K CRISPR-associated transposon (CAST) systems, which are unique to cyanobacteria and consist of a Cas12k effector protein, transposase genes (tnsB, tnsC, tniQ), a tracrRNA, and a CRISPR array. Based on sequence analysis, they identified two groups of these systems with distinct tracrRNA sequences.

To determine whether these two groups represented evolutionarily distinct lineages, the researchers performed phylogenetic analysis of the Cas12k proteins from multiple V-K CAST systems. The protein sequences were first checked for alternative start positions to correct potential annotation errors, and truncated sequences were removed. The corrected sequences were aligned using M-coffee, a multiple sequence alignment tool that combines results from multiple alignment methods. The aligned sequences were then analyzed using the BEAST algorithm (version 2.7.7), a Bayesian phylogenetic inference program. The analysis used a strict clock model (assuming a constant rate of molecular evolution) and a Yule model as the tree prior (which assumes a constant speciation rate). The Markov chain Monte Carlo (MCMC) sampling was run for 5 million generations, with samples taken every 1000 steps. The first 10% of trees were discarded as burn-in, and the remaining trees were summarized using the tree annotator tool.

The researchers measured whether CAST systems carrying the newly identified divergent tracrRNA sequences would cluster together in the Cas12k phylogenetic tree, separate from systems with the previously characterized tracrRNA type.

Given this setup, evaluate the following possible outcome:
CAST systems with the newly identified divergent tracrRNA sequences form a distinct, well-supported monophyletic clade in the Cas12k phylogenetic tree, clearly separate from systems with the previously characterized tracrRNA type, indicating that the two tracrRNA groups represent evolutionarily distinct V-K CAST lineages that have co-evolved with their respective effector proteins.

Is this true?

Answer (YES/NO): YES